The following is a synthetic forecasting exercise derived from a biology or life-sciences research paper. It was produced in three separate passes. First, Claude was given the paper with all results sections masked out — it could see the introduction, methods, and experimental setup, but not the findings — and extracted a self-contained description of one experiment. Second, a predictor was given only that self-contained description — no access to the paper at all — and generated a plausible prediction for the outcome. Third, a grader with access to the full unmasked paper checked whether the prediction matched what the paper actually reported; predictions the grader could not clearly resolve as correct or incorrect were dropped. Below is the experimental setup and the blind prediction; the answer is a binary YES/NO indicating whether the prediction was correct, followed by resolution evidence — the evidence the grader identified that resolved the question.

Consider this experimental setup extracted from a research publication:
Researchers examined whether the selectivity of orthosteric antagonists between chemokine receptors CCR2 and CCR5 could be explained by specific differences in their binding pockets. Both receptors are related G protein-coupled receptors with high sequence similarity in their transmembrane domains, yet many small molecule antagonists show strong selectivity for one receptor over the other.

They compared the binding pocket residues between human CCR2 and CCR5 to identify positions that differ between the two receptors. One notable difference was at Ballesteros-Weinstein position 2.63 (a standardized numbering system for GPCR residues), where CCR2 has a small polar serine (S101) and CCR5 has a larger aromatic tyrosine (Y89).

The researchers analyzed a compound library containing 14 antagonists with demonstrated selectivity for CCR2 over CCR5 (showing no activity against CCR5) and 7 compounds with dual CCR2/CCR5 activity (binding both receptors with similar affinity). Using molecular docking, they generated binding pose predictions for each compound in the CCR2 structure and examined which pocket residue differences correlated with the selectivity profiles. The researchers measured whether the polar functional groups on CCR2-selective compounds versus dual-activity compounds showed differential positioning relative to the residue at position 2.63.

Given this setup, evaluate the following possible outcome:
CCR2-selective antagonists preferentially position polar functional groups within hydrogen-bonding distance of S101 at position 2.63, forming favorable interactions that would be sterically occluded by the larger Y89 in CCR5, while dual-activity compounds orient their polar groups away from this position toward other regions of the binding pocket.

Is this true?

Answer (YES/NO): NO